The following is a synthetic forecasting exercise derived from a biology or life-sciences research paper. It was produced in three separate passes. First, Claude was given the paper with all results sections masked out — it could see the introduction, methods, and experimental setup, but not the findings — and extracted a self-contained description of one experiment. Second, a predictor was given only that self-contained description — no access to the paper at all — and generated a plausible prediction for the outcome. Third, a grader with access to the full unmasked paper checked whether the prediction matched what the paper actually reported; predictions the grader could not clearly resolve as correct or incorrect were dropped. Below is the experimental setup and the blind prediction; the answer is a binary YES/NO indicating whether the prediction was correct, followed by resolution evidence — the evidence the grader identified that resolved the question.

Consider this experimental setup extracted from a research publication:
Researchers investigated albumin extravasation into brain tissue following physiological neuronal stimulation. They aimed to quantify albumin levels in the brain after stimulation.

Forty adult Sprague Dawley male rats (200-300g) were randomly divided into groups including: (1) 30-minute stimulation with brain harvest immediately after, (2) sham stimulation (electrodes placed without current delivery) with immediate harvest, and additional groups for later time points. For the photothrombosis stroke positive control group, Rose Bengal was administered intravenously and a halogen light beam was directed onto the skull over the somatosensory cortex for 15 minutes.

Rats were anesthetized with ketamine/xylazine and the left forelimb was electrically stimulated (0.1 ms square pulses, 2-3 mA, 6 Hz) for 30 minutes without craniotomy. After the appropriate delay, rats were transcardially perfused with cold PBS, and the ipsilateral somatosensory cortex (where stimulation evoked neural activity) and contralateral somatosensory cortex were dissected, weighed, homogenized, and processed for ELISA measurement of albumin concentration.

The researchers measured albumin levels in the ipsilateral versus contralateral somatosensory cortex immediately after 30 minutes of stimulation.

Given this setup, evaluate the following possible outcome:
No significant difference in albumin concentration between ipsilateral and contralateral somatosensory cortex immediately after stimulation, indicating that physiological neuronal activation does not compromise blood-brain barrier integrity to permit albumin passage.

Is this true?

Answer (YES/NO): NO